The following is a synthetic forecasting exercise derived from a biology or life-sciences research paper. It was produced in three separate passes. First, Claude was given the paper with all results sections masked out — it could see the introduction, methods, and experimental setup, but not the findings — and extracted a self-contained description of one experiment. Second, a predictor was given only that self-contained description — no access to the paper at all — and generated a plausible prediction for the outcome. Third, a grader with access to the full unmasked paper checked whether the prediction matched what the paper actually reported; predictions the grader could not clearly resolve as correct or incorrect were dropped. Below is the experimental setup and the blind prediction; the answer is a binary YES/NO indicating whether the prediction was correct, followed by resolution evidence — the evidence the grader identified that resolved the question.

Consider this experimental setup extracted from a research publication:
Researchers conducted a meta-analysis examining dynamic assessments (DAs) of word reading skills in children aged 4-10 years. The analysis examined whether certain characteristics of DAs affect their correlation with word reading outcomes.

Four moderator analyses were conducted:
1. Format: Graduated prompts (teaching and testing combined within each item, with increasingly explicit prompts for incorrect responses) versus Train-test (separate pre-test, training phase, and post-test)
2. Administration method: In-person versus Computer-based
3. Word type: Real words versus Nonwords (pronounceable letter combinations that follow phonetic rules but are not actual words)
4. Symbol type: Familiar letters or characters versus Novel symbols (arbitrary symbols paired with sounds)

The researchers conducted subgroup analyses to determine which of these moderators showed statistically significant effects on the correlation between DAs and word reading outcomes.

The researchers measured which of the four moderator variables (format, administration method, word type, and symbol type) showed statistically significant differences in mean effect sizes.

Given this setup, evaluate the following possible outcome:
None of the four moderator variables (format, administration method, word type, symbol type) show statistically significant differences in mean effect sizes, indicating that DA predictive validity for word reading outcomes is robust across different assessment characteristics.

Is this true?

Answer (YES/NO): NO